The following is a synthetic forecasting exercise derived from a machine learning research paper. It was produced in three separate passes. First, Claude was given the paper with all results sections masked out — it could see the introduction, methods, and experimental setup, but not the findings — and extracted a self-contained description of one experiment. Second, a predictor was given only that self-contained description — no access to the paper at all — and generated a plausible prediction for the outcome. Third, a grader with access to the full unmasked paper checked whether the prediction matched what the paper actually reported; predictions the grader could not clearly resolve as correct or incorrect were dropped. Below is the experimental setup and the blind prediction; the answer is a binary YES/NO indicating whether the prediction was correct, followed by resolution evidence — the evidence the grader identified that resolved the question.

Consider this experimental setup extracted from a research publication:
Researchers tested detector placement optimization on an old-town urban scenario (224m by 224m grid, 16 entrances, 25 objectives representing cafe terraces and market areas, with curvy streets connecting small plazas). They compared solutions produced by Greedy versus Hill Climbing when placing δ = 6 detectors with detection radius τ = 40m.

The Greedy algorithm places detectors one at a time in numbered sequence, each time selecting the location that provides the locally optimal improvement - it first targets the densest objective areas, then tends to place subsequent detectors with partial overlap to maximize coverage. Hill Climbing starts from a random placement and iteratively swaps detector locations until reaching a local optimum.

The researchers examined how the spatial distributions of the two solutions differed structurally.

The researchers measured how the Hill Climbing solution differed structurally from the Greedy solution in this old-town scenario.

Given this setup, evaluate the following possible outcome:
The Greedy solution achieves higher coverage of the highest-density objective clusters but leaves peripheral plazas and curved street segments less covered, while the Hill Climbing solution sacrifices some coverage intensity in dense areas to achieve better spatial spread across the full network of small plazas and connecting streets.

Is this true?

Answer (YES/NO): NO